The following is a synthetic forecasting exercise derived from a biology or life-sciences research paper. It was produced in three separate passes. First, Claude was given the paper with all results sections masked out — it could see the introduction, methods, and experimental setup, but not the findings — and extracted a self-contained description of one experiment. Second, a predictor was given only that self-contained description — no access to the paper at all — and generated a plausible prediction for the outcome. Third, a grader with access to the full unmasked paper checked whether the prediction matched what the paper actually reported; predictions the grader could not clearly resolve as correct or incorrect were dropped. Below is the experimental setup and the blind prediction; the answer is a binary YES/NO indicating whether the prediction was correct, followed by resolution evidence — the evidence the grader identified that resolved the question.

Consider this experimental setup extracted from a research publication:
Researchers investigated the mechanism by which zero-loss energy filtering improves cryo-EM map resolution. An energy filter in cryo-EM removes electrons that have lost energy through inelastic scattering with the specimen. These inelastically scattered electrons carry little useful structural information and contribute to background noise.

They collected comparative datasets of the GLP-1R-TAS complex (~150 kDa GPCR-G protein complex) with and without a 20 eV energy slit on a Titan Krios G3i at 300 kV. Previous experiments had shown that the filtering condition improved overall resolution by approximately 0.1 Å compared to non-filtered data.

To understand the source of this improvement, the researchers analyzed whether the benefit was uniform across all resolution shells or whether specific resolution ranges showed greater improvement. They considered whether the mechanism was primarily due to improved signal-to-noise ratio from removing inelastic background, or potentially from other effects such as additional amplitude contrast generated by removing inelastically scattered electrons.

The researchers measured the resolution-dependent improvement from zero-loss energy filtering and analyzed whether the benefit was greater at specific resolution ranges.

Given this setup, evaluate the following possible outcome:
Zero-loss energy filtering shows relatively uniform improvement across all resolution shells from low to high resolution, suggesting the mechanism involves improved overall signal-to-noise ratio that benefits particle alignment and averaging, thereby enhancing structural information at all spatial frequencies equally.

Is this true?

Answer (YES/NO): YES